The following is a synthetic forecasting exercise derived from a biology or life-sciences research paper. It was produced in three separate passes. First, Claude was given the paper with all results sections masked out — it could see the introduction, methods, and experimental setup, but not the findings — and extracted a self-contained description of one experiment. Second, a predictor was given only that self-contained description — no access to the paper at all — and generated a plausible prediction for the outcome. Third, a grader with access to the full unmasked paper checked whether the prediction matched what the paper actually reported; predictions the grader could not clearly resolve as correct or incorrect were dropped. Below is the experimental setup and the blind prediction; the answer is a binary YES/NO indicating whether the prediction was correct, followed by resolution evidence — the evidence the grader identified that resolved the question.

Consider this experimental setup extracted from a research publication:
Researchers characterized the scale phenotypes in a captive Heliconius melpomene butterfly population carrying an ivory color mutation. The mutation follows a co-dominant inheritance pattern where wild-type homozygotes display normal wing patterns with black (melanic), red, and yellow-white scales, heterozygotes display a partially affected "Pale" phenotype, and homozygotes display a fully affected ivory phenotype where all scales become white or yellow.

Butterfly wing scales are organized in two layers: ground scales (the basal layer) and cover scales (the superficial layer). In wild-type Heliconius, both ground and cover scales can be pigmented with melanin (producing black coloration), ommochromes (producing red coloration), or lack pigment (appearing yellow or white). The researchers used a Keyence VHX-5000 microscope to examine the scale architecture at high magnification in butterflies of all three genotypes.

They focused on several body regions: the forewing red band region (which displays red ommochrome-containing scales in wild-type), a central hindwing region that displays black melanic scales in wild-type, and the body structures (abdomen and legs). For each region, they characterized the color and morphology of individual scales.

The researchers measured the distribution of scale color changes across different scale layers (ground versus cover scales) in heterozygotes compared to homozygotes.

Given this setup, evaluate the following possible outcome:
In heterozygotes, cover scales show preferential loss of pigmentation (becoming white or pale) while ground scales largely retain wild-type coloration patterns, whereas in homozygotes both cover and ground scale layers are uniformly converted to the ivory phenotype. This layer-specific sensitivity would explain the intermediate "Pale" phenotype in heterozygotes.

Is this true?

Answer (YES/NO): YES